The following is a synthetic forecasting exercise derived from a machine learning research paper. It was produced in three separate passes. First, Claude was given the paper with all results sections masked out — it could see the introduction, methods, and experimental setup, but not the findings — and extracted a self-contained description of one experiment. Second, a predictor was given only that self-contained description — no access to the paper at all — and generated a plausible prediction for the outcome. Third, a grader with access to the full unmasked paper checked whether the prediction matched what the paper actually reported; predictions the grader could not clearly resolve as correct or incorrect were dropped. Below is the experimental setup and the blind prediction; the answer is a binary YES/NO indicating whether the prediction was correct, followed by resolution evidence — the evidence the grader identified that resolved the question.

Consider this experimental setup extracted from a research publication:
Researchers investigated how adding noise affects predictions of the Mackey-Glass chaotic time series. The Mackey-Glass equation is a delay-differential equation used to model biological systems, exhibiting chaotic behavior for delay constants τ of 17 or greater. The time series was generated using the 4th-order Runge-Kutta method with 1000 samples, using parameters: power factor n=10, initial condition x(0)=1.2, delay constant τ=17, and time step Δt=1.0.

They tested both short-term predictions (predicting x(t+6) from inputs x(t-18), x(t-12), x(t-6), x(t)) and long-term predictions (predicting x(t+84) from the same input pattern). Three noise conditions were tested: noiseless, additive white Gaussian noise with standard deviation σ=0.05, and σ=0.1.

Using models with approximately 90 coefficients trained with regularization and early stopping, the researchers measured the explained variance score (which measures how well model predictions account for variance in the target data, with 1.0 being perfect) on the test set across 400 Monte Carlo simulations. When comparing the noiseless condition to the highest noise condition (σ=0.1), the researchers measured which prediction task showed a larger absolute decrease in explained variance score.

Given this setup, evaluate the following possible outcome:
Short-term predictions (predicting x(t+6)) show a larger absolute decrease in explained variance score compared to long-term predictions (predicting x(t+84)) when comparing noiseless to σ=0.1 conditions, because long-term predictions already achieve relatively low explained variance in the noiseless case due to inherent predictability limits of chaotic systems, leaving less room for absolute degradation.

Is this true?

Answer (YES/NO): YES